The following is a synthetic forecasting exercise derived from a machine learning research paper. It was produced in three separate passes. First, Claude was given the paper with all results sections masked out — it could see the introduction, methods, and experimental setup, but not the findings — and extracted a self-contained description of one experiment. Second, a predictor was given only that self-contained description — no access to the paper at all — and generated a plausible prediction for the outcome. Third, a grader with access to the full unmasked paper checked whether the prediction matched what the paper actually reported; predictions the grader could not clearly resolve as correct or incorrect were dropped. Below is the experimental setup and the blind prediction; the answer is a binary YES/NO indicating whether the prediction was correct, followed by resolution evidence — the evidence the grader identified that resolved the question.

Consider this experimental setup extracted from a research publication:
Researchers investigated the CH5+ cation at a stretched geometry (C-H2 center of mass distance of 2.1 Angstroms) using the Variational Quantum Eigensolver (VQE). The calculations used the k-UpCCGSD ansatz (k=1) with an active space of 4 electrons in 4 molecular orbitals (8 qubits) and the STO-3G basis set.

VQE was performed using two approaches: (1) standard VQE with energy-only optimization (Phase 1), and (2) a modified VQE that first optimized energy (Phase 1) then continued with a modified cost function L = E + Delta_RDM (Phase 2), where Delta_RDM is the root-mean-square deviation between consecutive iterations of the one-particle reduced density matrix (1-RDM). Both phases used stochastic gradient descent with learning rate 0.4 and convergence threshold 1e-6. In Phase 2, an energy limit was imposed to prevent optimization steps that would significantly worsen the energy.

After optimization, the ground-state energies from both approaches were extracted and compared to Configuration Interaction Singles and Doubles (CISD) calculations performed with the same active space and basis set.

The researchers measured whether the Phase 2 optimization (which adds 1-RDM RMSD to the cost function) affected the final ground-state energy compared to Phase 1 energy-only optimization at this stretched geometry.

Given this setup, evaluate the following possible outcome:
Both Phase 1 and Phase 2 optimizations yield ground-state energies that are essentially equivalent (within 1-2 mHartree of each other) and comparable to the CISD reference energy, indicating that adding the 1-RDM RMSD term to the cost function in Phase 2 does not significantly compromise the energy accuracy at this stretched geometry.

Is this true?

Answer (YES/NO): YES